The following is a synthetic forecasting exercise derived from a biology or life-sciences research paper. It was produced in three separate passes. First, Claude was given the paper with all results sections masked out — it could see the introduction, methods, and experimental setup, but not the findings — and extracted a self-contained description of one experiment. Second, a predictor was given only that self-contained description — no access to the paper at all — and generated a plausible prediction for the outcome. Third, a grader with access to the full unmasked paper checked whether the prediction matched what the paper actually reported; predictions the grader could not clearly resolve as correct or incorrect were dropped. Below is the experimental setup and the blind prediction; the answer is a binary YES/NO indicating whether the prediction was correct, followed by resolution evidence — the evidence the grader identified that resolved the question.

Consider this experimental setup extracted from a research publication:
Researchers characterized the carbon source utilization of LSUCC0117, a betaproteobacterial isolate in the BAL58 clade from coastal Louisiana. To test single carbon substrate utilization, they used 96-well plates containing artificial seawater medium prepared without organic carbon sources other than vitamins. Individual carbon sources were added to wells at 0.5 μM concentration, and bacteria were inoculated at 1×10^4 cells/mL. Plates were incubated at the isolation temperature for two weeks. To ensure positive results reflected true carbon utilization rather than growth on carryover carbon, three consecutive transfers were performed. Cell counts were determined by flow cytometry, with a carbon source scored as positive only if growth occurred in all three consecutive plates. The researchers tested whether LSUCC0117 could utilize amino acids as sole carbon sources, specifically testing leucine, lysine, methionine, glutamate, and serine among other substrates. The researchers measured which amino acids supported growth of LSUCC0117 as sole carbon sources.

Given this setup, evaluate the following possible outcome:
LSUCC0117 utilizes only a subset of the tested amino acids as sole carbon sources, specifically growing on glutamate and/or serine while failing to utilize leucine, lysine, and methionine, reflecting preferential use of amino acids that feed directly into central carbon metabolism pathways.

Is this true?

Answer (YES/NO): NO